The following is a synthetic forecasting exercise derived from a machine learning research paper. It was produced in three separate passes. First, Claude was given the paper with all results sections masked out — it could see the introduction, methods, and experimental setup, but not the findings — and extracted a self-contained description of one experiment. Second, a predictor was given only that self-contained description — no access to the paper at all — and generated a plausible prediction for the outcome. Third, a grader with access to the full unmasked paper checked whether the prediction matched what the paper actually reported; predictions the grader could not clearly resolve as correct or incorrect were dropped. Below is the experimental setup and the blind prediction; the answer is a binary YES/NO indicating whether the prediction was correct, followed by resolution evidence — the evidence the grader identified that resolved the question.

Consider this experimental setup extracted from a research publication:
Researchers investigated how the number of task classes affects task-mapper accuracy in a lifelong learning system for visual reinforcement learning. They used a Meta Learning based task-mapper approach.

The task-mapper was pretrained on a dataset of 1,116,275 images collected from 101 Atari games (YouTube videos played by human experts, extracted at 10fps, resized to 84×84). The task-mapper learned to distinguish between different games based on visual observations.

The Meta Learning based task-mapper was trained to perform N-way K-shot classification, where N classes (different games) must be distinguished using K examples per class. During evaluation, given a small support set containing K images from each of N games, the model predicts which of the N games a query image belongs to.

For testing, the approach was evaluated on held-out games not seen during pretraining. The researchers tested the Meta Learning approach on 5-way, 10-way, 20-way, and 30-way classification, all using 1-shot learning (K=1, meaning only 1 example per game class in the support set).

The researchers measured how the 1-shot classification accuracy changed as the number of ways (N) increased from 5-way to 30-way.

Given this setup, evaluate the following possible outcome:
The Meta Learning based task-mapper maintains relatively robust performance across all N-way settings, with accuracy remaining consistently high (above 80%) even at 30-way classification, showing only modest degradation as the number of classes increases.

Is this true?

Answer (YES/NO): NO